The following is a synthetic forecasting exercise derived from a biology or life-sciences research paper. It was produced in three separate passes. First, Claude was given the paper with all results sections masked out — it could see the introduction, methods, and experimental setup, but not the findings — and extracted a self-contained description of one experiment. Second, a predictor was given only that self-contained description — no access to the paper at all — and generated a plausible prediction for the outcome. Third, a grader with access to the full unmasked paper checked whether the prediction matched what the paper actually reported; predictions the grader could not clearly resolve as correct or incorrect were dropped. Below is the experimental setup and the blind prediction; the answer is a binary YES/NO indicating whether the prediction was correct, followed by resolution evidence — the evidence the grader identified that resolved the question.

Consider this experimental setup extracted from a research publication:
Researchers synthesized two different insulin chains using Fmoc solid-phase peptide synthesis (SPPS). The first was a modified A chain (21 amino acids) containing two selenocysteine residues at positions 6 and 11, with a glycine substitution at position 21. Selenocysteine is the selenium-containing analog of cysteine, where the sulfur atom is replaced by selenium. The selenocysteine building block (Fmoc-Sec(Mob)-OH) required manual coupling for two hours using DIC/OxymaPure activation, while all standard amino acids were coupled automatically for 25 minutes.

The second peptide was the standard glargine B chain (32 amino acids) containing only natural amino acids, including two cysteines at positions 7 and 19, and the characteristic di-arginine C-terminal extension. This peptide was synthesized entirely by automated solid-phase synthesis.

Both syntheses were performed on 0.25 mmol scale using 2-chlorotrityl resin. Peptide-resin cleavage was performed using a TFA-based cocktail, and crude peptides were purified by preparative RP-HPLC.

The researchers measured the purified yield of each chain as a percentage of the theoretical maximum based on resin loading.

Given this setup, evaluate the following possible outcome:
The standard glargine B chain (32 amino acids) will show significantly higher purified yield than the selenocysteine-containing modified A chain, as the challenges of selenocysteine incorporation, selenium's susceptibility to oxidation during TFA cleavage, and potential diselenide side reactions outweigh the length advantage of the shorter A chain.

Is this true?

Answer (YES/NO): YES